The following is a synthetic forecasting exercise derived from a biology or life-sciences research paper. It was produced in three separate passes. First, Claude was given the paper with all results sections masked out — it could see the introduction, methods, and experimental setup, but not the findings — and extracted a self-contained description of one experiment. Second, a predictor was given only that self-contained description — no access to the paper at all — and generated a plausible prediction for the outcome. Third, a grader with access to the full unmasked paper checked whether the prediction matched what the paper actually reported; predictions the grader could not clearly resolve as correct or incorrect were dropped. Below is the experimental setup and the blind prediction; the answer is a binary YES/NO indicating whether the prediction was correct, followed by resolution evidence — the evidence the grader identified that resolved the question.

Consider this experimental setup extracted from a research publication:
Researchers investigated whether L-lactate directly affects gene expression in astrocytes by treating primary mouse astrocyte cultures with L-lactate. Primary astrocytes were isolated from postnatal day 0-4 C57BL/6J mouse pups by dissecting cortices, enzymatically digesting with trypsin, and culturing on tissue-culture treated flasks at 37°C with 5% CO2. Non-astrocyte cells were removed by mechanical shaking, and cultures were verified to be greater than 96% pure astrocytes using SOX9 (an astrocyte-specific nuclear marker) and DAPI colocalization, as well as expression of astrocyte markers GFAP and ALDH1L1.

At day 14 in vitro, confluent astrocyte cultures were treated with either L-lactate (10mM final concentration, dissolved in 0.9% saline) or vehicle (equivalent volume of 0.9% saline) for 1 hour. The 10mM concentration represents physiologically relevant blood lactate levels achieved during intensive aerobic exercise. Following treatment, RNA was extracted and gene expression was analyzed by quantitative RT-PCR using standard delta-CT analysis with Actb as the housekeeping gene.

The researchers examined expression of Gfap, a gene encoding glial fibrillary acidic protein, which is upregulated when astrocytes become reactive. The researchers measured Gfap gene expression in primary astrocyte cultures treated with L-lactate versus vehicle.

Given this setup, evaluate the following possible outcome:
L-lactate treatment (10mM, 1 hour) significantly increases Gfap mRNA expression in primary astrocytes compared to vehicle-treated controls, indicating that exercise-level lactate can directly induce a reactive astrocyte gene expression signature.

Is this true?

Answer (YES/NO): YES